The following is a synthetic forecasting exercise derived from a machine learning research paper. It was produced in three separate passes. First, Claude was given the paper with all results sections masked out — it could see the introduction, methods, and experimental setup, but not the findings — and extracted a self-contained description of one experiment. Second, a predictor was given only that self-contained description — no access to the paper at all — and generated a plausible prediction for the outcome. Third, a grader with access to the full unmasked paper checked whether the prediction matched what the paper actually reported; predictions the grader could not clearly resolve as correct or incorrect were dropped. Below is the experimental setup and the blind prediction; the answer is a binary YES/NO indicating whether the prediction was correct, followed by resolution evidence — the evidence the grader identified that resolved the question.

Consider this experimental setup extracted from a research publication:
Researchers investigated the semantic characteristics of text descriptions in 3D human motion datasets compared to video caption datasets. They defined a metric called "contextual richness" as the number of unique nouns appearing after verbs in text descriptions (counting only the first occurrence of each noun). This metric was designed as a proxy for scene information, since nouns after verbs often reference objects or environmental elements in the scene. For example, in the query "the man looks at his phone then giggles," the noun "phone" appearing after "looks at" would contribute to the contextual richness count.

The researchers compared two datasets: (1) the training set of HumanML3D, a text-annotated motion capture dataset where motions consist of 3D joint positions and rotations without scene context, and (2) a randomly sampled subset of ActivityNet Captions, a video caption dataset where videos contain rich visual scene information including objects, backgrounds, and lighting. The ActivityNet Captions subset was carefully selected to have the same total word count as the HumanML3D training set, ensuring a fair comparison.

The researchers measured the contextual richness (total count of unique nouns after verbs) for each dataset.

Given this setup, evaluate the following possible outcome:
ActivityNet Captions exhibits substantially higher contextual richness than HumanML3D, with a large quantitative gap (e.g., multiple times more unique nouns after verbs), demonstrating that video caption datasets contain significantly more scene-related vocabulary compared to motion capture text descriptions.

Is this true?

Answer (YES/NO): YES